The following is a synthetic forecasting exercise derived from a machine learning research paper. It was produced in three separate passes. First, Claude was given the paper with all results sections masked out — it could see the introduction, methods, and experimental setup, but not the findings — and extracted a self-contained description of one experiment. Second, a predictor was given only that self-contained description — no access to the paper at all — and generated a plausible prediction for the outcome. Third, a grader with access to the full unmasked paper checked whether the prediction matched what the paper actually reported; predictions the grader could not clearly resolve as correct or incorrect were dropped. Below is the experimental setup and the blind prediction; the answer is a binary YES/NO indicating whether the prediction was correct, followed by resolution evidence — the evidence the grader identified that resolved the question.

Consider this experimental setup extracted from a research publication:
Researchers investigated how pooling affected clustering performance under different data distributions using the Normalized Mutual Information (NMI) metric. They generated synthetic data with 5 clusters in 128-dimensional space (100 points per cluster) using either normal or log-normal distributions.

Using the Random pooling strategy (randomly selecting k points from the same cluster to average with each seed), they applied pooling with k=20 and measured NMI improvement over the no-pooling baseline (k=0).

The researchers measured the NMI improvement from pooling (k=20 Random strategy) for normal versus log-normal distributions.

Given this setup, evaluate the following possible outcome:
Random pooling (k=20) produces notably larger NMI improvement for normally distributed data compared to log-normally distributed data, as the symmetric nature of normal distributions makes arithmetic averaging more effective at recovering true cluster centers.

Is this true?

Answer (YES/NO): YES